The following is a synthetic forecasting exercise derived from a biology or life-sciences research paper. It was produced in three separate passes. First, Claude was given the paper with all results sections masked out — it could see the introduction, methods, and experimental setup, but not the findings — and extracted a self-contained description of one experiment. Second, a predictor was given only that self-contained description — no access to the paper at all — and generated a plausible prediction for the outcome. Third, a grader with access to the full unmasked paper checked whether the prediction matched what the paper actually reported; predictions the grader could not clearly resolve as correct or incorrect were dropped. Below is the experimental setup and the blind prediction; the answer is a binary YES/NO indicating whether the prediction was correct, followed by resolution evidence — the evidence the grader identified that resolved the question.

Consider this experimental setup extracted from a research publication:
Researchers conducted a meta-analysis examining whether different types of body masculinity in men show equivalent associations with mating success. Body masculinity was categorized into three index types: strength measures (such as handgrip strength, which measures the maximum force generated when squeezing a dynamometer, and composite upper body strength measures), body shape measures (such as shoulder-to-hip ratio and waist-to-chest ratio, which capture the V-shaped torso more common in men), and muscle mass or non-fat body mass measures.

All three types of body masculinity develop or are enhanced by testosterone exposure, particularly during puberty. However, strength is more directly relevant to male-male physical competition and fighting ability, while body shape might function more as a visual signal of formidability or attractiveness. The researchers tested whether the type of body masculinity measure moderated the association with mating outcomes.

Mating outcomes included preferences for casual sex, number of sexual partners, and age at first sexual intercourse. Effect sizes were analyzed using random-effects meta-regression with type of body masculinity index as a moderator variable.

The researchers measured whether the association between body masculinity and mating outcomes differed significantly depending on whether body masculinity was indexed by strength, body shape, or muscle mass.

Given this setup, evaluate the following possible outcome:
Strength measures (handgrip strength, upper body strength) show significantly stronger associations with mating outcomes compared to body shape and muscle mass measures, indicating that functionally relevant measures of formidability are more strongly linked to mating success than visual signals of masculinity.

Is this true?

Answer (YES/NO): NO